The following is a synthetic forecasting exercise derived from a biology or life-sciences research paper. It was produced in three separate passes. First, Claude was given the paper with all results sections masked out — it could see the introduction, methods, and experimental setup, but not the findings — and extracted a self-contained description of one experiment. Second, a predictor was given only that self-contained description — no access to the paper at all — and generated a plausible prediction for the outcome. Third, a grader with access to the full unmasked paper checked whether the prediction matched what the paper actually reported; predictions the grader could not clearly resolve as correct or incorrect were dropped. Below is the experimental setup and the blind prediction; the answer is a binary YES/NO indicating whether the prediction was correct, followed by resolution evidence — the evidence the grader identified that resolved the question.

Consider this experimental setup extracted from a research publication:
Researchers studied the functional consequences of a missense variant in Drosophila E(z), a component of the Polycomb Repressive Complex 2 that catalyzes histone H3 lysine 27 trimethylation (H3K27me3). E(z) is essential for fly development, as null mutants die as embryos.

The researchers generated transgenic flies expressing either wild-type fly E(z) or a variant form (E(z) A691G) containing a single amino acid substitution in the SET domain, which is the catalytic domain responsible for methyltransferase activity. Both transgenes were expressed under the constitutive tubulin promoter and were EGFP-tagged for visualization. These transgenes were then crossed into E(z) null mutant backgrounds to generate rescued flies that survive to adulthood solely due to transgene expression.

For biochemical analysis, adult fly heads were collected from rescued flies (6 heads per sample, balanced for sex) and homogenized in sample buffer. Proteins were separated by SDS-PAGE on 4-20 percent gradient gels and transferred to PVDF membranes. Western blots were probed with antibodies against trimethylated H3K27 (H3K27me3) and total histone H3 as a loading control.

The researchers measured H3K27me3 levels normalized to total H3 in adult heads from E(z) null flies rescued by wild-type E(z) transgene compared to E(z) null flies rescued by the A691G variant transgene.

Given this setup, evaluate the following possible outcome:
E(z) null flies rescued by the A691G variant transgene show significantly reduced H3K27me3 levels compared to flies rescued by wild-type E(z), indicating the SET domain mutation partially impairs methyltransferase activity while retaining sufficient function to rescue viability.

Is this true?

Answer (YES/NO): NO